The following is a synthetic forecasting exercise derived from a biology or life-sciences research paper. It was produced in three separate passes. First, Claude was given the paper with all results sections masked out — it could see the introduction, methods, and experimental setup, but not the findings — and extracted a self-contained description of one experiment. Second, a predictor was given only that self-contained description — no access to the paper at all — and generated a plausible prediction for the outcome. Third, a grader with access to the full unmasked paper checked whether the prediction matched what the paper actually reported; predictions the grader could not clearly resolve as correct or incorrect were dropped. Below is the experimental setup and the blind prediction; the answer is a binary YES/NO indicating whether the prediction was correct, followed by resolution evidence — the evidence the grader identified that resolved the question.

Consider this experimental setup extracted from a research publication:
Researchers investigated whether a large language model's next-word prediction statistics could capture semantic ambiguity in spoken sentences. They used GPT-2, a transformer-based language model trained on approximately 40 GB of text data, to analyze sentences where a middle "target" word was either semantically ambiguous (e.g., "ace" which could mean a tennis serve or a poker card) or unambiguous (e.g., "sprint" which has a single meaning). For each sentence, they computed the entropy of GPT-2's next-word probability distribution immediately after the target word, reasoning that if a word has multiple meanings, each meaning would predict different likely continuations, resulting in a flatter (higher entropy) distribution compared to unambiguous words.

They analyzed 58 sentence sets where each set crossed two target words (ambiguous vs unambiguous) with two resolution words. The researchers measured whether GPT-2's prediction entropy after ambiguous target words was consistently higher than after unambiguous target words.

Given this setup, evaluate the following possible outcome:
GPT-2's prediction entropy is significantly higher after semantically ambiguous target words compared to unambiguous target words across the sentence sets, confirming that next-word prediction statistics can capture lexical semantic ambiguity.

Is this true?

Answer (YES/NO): NO